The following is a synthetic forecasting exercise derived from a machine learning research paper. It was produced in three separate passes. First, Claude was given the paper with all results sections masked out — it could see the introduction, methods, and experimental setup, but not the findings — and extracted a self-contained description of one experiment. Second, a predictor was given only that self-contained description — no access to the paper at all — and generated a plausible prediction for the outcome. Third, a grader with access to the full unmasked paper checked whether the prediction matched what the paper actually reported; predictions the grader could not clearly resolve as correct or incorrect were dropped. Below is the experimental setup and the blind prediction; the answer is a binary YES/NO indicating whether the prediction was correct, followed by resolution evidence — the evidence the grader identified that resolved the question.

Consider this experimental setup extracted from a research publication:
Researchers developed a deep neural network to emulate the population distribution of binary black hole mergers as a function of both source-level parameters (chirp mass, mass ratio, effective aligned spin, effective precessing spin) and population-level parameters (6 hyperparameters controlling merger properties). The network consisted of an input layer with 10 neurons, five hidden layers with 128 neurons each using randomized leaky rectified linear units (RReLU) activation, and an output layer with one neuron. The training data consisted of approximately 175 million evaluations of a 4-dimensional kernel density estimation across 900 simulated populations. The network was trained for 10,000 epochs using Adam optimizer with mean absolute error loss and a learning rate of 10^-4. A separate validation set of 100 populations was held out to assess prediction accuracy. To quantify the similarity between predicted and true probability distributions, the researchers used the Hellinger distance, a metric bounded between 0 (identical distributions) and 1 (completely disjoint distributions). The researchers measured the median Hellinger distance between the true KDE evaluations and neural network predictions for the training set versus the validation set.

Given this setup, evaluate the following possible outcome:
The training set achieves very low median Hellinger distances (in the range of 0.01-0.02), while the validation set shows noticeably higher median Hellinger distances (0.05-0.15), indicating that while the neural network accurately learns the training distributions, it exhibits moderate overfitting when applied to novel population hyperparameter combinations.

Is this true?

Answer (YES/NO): NO